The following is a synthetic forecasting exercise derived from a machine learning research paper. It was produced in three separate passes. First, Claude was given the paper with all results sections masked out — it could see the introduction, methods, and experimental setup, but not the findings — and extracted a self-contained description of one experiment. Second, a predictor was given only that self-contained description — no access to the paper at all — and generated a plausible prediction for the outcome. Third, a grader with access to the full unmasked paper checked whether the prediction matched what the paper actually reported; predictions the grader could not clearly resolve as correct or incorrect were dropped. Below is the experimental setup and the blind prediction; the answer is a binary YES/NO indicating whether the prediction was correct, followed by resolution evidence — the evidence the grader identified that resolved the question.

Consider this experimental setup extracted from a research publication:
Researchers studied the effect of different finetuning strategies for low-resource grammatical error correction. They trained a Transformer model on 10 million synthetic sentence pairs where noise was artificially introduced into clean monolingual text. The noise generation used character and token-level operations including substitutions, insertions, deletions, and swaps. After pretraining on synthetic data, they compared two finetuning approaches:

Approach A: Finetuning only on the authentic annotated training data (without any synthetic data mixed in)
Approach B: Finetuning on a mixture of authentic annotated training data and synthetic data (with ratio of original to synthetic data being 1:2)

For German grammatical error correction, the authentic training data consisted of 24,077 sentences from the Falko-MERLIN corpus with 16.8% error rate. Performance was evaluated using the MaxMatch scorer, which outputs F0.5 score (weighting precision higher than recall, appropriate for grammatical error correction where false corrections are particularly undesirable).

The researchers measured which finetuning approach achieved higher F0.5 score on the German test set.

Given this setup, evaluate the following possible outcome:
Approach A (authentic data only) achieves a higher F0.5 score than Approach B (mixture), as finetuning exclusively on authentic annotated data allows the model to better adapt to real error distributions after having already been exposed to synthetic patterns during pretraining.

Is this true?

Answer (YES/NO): NO